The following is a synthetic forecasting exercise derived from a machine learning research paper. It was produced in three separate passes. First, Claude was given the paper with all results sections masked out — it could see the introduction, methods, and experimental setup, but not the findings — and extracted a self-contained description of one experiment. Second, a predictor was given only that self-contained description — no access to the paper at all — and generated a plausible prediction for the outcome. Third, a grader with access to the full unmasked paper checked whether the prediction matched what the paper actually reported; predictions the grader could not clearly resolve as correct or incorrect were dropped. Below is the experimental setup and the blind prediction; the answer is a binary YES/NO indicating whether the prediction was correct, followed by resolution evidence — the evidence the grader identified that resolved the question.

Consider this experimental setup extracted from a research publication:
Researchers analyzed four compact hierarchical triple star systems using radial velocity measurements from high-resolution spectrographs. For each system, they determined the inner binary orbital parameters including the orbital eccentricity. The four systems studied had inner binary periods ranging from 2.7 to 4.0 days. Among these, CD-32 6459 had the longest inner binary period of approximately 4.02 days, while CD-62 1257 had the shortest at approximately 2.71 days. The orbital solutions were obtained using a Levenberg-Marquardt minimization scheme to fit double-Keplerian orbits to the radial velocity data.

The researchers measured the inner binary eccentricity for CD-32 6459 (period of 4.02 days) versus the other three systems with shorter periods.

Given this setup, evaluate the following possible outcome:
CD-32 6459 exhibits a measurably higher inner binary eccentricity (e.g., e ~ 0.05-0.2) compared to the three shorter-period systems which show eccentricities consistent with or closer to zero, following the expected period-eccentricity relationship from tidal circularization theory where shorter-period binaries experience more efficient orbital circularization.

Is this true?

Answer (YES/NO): YES